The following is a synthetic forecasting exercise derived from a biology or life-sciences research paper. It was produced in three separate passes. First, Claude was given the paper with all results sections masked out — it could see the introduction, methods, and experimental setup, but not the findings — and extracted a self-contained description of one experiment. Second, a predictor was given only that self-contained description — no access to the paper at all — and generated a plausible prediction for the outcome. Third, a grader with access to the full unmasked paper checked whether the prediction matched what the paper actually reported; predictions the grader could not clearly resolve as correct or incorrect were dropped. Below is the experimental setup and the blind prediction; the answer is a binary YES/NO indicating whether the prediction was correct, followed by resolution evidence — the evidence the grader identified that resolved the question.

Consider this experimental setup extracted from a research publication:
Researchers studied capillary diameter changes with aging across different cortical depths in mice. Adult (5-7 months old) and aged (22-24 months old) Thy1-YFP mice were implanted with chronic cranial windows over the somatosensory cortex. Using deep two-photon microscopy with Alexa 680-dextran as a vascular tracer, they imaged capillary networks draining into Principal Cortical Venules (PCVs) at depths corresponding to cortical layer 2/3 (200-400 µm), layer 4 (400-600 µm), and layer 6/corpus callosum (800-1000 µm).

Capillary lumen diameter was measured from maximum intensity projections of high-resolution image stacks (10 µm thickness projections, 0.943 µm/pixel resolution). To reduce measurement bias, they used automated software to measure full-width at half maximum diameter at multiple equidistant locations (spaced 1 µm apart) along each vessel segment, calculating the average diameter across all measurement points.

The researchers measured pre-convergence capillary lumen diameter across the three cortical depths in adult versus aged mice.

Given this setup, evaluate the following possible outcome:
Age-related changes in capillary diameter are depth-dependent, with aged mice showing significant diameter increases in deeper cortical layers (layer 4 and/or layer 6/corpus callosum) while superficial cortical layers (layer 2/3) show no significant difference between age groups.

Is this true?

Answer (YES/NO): NO